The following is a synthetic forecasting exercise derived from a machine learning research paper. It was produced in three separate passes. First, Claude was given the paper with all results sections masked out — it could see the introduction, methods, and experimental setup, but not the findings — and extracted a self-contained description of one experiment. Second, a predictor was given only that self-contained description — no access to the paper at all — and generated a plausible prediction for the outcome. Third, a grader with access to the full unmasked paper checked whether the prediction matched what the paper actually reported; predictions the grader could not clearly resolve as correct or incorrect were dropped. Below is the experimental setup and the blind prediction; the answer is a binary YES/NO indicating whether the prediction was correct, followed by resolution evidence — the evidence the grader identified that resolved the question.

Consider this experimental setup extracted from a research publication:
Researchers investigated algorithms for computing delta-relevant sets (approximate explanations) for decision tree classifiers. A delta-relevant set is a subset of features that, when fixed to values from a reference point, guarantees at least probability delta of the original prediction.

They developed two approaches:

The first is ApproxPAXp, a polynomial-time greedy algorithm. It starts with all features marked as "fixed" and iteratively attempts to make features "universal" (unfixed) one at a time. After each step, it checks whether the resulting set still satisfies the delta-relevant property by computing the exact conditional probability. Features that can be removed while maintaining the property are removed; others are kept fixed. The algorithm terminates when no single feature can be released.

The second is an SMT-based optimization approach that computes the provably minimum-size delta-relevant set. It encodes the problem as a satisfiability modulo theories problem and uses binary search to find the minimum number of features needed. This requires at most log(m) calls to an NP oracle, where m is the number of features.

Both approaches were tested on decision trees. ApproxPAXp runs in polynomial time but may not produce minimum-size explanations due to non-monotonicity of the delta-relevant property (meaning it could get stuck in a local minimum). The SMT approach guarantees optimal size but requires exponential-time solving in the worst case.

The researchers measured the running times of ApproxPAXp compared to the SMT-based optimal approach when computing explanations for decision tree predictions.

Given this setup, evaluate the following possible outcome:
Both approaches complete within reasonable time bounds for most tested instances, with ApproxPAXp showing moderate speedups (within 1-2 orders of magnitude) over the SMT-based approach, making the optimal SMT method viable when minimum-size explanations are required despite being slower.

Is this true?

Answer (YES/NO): NO